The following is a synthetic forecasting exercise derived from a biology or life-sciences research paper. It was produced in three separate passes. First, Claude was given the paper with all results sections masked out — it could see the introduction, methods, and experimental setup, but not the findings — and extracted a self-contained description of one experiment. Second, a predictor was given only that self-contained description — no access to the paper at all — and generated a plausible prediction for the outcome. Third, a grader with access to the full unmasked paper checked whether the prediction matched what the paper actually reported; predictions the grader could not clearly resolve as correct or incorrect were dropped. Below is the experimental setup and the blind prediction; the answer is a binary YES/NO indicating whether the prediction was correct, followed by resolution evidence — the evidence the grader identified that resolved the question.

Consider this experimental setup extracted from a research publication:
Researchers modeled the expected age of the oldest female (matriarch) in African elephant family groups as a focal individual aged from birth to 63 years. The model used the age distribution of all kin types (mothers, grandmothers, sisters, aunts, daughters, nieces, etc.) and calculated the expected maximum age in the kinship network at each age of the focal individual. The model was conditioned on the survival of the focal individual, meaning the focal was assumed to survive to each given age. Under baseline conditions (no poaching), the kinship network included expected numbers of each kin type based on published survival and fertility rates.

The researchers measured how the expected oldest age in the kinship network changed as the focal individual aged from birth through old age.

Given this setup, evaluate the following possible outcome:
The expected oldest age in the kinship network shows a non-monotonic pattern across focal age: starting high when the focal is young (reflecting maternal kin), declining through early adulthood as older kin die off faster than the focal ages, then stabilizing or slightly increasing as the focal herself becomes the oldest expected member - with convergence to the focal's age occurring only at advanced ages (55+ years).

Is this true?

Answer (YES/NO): NO